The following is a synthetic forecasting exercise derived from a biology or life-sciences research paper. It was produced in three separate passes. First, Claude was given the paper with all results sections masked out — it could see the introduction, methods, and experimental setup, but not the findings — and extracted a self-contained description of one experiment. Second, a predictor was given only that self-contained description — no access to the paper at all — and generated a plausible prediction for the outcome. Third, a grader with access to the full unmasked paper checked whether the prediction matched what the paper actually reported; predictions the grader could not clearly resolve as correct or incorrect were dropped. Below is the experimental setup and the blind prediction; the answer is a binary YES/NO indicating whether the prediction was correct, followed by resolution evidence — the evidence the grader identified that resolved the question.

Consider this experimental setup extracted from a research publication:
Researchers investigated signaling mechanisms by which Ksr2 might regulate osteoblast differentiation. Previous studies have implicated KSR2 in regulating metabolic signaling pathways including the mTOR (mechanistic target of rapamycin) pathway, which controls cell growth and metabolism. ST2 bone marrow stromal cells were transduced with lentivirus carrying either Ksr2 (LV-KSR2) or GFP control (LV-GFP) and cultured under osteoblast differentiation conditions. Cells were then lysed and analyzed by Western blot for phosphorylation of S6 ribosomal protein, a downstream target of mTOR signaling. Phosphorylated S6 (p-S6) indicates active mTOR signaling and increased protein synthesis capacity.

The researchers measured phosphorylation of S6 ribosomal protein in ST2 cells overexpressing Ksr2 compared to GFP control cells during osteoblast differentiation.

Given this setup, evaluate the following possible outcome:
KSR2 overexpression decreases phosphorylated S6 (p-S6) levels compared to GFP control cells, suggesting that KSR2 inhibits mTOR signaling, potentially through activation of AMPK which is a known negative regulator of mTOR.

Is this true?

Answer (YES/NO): YES